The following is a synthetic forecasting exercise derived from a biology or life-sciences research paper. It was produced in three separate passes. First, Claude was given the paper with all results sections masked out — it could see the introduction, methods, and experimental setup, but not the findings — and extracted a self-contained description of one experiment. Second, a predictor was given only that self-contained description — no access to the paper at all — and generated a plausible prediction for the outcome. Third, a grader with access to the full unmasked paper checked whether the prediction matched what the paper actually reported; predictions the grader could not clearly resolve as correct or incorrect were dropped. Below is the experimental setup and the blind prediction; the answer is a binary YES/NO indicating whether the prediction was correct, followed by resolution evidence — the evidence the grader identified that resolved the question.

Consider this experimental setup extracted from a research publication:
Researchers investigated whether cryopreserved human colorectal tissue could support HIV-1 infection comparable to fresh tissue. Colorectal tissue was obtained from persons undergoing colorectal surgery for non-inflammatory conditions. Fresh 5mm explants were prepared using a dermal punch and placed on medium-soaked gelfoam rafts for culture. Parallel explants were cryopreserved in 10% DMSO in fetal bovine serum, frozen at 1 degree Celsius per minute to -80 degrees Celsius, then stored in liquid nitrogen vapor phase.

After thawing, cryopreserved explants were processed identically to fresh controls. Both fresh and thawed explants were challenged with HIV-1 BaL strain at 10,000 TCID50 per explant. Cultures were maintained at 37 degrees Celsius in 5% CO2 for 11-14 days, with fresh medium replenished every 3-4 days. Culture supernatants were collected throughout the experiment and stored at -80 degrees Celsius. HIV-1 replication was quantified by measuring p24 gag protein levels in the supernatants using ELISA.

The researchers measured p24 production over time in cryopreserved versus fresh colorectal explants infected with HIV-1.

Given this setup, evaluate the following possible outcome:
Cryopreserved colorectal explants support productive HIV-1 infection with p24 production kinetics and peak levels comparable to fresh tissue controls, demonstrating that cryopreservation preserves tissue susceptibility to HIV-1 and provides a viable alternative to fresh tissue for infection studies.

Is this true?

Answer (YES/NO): NO